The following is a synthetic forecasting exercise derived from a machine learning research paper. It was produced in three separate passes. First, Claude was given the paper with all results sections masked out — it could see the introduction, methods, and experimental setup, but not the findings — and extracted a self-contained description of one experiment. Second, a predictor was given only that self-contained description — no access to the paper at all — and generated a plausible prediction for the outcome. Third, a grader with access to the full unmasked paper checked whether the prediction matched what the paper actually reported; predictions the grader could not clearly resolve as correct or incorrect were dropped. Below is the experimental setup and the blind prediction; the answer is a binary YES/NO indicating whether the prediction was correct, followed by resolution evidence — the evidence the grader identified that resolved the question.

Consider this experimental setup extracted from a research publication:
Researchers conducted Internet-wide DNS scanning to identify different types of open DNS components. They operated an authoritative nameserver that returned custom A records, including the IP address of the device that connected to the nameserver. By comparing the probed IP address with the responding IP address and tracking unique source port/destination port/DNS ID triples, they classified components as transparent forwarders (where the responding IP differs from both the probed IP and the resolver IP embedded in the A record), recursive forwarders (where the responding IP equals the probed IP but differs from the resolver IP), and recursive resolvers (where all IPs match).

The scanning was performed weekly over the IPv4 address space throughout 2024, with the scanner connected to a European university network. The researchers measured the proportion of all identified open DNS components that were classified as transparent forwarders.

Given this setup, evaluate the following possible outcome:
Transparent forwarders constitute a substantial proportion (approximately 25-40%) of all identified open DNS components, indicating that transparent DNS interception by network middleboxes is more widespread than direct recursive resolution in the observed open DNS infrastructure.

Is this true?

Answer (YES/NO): YES